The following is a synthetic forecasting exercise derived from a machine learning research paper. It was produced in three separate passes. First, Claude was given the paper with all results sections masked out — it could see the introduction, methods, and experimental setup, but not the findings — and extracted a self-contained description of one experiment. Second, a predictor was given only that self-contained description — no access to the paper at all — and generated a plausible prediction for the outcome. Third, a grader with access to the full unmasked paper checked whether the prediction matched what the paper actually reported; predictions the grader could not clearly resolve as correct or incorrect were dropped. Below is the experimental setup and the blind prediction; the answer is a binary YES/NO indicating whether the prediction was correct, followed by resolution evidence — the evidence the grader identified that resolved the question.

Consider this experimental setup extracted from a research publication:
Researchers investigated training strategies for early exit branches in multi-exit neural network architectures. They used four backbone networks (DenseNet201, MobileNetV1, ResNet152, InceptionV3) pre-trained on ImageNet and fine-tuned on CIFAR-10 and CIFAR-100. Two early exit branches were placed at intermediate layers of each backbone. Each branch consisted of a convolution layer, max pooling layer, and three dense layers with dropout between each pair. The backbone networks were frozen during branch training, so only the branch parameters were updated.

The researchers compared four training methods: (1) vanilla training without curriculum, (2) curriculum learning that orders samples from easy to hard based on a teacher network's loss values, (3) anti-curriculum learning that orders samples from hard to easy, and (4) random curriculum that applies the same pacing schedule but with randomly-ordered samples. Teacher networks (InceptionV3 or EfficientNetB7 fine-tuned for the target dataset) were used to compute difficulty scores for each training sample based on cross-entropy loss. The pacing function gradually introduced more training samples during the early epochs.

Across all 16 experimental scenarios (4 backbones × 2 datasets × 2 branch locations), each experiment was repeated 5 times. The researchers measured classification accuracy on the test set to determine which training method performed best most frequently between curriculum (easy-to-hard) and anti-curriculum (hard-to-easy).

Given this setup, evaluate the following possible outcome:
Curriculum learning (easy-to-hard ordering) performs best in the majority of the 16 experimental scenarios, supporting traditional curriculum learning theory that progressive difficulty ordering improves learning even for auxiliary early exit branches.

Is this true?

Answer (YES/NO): YES